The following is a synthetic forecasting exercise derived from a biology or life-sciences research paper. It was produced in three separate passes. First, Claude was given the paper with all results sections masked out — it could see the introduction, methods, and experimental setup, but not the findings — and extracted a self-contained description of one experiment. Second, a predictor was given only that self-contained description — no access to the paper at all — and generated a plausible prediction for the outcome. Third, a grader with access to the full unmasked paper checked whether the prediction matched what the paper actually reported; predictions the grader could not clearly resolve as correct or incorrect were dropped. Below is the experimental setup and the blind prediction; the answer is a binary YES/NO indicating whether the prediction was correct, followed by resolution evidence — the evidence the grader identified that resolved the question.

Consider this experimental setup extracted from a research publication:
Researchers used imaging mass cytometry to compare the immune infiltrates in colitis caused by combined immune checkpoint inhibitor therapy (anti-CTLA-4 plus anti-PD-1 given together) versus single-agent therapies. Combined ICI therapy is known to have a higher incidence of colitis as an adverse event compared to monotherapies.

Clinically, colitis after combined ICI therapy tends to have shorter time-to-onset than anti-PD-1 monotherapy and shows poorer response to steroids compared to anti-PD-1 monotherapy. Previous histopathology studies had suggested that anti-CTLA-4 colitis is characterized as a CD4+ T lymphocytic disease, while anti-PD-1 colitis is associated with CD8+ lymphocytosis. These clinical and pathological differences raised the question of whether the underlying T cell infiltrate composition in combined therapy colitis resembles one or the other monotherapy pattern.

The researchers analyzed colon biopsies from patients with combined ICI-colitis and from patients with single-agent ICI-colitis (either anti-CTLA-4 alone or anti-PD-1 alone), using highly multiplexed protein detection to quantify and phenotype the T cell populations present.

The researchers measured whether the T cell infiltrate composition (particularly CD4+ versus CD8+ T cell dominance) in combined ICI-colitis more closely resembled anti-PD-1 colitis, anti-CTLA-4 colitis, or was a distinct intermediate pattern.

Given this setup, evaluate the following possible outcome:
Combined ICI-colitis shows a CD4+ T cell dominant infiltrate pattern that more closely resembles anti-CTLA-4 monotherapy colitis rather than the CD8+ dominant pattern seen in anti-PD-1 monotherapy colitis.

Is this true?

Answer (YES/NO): NO